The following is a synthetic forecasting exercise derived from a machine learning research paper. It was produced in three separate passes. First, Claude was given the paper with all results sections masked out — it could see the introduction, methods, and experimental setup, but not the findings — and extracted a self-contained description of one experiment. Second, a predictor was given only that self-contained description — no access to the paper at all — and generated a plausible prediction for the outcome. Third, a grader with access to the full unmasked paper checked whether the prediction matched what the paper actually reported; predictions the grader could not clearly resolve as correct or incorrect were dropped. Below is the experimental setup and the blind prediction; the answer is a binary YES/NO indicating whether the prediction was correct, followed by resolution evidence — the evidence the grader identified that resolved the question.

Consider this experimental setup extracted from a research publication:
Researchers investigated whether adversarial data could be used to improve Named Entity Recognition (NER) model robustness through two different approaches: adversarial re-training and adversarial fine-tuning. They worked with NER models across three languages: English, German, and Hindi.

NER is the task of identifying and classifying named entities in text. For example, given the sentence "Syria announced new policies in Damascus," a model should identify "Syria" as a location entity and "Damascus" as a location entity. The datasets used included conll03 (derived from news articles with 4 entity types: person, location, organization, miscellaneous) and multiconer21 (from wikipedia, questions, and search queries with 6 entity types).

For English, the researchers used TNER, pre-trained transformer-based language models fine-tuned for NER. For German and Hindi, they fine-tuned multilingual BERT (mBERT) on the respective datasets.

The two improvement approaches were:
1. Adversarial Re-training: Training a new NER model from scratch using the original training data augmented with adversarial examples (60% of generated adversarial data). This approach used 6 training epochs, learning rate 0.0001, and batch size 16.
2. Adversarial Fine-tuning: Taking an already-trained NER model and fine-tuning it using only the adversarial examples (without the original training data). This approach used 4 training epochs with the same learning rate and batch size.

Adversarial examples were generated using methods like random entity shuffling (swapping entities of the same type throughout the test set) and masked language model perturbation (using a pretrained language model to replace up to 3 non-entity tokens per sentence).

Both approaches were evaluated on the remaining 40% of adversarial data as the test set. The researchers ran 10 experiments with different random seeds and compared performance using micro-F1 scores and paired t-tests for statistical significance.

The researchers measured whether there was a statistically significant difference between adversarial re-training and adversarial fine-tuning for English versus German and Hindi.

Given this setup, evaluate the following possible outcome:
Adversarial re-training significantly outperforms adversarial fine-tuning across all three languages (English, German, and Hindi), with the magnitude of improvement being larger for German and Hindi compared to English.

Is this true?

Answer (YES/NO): NO